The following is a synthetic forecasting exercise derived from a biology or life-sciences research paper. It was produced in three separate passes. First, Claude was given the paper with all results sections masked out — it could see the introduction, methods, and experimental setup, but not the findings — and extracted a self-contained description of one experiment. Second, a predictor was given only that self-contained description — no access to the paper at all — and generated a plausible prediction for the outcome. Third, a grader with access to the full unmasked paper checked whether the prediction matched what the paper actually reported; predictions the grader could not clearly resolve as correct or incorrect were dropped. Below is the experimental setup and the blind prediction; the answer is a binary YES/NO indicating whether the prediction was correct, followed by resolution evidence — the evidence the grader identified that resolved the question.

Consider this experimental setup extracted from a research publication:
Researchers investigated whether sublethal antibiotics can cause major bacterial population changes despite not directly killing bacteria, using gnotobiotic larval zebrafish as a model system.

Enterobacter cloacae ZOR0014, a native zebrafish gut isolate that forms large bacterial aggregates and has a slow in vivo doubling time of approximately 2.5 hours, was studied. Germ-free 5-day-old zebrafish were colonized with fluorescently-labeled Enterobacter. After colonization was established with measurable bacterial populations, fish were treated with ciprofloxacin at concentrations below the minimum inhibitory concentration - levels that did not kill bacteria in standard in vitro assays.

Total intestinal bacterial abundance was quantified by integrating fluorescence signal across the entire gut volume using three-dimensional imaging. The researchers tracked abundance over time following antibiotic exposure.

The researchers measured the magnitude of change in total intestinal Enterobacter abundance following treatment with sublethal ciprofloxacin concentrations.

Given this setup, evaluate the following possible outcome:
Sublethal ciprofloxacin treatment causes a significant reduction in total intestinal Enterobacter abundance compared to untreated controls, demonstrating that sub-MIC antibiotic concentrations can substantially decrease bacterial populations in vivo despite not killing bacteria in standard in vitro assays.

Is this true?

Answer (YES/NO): YES